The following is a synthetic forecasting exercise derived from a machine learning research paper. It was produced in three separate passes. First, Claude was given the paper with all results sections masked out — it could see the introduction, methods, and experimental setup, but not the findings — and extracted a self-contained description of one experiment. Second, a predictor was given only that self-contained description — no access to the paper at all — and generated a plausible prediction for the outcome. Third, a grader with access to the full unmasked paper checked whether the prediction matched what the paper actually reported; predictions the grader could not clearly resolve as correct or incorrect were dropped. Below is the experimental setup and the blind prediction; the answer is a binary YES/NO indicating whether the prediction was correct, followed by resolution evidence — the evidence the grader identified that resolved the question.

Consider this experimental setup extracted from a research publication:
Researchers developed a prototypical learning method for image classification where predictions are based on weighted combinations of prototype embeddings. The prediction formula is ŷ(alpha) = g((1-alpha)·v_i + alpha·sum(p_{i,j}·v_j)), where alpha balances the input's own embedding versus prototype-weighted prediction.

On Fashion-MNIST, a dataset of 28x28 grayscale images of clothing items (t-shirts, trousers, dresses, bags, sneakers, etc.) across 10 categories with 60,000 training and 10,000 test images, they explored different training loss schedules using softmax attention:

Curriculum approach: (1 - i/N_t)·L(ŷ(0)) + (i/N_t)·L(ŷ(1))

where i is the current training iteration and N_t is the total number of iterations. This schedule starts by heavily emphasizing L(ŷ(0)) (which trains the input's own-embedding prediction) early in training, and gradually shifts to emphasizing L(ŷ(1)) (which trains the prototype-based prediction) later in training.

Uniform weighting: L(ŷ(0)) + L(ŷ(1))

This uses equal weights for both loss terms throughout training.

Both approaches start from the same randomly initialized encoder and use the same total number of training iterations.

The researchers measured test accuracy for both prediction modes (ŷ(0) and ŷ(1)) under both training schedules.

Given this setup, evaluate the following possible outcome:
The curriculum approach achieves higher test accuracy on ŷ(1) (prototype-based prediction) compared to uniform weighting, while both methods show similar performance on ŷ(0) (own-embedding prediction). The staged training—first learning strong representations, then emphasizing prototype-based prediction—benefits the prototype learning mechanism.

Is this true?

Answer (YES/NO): NO